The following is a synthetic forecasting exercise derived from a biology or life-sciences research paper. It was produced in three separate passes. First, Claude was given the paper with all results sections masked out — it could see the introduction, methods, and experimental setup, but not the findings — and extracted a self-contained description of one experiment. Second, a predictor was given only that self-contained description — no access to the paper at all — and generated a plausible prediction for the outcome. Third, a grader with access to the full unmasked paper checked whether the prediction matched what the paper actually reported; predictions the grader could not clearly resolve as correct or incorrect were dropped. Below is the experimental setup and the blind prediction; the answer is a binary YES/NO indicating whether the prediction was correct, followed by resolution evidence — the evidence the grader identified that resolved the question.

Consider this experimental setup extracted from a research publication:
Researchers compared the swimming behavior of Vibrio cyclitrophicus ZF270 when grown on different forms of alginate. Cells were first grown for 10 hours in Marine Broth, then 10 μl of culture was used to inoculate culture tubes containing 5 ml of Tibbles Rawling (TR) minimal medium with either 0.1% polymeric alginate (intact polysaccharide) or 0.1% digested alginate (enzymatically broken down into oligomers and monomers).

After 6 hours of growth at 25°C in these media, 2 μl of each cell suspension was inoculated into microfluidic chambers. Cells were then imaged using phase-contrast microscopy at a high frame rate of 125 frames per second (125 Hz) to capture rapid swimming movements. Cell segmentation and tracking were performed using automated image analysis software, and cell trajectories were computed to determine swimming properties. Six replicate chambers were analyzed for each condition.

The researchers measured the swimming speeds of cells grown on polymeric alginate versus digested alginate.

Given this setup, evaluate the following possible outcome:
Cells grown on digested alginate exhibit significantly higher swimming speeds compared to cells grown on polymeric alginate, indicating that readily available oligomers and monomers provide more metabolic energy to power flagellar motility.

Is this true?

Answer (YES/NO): YES